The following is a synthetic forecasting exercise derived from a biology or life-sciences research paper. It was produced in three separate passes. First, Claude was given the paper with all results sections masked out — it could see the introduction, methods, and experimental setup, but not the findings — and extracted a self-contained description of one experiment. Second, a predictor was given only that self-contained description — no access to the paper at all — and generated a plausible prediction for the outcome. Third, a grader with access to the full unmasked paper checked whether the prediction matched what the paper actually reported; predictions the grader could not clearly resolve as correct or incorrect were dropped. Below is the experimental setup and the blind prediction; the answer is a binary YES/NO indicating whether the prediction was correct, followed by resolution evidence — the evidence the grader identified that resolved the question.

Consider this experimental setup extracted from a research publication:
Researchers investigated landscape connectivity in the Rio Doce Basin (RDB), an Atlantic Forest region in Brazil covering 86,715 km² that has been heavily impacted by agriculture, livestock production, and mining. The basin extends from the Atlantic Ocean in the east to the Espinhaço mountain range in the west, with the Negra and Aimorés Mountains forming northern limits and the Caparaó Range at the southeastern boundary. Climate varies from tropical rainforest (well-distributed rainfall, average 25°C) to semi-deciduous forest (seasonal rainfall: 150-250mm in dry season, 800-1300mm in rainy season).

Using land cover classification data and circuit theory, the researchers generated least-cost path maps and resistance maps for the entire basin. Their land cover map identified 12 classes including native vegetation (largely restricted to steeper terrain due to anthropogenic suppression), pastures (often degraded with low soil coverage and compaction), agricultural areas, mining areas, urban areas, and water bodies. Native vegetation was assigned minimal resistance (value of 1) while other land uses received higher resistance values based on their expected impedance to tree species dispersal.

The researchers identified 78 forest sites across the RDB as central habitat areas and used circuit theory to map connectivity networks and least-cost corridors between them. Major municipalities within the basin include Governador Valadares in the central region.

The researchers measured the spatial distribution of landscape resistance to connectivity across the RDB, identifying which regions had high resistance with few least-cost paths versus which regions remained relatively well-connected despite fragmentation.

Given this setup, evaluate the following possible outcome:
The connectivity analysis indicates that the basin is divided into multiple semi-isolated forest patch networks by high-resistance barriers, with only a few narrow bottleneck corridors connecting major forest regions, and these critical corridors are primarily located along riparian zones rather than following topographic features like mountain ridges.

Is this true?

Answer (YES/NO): NO